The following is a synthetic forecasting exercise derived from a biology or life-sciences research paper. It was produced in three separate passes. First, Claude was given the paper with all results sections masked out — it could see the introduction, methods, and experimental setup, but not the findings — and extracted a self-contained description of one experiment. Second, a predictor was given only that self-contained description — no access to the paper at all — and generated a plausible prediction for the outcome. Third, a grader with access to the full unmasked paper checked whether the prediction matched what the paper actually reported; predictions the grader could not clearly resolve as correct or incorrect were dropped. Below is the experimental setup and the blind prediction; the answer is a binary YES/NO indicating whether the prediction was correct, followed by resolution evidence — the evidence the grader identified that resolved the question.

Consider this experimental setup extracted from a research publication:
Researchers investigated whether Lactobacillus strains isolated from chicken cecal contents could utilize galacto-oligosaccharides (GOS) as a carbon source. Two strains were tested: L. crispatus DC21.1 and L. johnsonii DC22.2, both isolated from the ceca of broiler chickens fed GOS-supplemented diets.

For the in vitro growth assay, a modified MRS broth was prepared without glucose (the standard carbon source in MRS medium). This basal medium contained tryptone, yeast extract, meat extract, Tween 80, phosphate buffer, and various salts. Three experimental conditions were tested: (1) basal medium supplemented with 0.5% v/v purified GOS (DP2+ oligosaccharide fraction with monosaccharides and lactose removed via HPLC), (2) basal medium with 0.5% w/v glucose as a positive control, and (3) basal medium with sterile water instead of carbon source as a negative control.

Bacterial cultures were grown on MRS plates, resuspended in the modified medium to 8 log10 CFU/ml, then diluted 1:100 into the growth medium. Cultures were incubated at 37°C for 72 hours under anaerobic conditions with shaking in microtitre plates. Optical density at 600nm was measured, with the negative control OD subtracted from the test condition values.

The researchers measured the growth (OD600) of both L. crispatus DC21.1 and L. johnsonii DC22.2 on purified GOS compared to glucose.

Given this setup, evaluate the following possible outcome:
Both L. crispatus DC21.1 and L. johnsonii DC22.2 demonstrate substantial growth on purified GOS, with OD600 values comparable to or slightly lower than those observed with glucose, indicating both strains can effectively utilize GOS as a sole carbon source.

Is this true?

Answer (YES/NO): NO